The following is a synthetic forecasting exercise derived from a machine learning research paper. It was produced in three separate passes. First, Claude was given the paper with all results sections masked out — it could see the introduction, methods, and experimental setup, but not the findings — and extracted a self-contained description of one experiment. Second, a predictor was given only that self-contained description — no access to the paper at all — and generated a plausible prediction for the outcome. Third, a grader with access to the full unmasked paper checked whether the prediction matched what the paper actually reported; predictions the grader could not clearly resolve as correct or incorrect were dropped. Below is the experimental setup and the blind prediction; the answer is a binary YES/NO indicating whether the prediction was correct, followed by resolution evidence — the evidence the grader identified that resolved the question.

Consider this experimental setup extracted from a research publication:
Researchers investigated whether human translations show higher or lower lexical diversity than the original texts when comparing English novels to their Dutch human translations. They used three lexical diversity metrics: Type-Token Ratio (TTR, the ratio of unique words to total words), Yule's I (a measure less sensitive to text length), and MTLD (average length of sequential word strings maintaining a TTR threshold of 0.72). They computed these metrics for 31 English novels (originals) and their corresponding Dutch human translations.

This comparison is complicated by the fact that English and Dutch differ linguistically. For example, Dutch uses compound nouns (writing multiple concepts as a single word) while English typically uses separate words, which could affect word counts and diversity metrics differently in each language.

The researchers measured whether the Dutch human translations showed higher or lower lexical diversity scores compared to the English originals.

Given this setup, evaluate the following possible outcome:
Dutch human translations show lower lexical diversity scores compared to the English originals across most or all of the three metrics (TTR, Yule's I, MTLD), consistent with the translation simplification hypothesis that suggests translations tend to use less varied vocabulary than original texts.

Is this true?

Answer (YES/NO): NO